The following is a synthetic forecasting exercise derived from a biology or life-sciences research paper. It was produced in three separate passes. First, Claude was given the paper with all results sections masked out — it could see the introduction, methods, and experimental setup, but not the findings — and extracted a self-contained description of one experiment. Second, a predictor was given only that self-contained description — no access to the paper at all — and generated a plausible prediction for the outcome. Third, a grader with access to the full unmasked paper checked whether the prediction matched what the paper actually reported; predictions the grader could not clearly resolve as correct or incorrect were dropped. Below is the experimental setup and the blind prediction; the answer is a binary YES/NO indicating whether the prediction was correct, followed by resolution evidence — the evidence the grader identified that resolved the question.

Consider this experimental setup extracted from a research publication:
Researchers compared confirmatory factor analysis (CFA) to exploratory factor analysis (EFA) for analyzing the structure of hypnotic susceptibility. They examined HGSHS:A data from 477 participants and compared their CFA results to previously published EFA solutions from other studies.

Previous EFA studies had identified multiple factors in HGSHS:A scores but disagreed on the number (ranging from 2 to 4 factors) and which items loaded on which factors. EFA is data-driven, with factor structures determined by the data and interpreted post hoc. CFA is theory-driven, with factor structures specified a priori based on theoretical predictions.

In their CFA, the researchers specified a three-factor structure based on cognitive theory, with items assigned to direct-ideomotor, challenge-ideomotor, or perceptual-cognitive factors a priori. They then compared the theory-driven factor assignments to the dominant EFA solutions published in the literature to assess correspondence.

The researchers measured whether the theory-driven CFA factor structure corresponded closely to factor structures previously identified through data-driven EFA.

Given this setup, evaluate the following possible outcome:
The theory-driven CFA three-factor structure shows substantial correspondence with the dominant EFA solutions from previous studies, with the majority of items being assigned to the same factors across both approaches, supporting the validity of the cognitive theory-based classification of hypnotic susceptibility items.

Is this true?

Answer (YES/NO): YES